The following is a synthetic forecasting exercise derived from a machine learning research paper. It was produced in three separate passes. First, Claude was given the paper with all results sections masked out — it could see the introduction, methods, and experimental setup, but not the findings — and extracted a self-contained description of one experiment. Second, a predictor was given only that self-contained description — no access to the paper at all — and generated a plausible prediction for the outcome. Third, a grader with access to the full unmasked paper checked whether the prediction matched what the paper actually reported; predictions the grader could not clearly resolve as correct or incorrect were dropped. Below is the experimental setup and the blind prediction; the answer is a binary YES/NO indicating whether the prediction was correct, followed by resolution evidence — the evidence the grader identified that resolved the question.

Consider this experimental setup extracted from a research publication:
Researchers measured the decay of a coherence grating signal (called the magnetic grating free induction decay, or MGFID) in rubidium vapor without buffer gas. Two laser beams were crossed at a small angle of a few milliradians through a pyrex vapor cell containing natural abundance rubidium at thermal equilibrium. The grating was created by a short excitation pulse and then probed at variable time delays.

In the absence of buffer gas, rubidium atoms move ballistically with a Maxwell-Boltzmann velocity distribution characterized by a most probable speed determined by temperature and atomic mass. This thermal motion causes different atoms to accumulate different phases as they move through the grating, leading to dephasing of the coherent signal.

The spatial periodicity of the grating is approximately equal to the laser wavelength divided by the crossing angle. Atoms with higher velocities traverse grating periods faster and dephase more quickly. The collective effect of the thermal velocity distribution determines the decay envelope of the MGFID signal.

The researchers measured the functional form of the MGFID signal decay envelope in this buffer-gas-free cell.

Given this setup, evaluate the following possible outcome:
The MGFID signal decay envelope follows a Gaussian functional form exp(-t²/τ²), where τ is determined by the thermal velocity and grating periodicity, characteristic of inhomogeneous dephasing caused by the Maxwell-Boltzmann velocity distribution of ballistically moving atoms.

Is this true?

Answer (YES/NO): YES